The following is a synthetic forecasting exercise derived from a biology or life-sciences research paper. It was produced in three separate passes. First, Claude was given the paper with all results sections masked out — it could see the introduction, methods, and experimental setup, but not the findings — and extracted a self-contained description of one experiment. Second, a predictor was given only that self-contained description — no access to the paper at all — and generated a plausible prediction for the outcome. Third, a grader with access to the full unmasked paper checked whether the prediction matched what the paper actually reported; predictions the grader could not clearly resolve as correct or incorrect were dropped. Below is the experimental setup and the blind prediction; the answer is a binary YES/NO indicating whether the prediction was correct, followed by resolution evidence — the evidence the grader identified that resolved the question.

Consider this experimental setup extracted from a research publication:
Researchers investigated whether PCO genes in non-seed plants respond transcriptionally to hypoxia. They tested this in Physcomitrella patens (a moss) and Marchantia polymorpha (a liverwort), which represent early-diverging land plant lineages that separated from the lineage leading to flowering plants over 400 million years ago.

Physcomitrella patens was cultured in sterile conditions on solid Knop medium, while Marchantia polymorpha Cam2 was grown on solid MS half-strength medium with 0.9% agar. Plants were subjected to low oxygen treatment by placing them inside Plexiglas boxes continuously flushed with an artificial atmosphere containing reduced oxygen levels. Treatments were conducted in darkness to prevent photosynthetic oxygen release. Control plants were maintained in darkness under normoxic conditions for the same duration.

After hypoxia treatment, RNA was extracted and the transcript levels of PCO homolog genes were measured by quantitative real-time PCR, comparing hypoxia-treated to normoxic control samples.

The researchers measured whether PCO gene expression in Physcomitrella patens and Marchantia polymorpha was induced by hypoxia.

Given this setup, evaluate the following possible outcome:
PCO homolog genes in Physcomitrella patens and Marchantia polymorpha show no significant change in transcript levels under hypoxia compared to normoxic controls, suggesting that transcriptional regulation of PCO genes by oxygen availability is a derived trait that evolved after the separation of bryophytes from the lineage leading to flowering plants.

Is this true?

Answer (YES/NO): YES